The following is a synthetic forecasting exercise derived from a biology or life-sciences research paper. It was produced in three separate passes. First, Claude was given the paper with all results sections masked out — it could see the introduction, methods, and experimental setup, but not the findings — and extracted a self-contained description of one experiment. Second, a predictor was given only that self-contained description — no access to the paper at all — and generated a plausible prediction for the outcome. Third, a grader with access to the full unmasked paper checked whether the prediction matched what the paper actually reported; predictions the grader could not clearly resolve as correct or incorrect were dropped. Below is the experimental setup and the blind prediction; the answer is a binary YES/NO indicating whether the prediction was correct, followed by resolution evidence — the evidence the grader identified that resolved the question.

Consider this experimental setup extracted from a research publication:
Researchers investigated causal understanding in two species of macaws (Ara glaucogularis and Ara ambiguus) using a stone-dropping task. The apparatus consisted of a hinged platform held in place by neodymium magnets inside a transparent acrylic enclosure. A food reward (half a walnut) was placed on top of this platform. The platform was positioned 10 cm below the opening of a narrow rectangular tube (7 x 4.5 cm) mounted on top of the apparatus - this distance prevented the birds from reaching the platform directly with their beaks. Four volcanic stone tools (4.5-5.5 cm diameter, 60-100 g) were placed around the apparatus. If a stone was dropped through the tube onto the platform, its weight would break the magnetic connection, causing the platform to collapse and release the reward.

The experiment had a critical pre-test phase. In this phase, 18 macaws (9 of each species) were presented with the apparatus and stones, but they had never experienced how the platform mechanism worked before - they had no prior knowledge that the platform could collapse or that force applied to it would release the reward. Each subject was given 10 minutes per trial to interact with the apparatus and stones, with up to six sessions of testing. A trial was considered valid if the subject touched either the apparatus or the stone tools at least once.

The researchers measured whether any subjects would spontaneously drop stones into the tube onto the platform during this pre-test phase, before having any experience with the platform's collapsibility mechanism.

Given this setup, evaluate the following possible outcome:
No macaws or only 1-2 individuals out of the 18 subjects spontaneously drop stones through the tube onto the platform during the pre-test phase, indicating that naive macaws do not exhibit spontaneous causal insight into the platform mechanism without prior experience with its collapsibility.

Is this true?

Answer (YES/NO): NO